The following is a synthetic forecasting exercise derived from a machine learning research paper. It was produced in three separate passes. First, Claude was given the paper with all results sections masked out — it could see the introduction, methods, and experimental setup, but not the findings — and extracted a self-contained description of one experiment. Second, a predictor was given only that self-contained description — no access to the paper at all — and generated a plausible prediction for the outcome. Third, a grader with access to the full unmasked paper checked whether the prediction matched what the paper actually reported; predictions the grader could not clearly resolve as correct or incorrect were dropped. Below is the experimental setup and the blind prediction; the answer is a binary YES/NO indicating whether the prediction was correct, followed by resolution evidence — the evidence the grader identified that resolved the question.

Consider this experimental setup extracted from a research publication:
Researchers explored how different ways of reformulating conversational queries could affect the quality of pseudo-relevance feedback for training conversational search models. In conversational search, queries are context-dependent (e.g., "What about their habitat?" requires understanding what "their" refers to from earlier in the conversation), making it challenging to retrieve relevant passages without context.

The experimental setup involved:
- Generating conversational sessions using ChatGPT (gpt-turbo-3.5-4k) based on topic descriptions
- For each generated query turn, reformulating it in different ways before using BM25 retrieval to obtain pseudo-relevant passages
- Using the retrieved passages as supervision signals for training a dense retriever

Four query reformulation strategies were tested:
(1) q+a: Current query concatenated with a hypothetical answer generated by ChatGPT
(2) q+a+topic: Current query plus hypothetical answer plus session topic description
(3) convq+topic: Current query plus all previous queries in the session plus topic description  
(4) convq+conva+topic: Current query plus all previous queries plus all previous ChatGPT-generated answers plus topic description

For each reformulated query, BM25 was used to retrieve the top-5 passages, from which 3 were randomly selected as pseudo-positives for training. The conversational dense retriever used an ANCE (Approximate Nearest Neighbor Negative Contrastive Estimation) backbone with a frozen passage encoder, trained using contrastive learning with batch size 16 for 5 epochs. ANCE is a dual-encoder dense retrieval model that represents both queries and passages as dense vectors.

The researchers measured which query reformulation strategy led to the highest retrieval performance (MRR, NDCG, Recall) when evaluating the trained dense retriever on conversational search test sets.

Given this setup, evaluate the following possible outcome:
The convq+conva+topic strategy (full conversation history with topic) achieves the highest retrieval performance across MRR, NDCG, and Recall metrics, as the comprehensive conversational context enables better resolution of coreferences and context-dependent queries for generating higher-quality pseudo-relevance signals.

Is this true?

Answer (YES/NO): NO